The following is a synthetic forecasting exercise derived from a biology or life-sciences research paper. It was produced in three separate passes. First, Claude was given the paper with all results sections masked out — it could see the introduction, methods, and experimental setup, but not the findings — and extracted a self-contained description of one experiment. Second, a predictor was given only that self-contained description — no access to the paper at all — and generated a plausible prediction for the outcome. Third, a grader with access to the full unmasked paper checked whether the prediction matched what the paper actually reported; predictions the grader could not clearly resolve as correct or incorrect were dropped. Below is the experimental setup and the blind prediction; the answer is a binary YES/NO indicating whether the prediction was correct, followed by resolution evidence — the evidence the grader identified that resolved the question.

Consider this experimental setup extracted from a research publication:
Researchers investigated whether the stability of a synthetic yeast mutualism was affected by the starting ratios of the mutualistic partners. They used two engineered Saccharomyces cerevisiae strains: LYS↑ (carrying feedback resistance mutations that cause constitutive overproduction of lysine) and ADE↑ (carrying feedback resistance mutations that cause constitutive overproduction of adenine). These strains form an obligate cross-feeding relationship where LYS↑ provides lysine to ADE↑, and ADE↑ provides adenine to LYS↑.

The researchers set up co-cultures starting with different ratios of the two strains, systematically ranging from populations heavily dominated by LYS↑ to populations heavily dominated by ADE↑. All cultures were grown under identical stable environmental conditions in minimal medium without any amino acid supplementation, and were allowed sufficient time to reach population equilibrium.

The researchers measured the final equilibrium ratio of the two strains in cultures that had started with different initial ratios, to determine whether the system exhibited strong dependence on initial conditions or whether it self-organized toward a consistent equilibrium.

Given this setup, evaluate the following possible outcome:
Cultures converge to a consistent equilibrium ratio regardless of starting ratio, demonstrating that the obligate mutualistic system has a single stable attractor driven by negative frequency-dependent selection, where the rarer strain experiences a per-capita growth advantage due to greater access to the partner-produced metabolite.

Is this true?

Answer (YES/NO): YES